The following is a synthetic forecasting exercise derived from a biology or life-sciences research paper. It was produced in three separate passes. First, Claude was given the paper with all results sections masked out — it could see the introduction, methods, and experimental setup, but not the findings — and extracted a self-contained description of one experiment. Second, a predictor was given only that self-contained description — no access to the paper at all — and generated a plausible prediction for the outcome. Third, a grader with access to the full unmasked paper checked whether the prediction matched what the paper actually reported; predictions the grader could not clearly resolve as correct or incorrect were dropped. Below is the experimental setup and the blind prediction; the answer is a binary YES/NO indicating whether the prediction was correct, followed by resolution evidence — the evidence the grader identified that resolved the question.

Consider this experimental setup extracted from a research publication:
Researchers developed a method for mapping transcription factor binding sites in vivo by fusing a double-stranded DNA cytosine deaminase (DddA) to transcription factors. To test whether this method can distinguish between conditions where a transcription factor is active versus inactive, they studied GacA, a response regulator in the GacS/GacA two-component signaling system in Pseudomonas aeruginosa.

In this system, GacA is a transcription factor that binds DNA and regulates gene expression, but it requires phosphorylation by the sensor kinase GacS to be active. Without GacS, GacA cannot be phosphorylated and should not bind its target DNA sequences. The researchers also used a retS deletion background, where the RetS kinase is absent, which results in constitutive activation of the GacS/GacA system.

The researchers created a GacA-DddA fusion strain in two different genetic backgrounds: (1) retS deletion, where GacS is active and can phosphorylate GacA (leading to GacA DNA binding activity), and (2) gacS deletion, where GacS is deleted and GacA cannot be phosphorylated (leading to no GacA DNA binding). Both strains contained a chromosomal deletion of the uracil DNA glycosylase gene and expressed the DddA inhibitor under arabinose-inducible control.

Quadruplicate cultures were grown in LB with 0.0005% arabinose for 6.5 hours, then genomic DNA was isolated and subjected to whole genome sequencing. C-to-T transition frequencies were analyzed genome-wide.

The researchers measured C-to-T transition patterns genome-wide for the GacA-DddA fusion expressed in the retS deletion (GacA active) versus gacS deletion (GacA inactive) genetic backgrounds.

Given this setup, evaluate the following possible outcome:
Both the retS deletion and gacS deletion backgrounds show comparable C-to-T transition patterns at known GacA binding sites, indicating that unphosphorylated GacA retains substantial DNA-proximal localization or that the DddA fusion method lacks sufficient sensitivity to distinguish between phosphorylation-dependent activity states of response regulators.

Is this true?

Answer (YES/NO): NO